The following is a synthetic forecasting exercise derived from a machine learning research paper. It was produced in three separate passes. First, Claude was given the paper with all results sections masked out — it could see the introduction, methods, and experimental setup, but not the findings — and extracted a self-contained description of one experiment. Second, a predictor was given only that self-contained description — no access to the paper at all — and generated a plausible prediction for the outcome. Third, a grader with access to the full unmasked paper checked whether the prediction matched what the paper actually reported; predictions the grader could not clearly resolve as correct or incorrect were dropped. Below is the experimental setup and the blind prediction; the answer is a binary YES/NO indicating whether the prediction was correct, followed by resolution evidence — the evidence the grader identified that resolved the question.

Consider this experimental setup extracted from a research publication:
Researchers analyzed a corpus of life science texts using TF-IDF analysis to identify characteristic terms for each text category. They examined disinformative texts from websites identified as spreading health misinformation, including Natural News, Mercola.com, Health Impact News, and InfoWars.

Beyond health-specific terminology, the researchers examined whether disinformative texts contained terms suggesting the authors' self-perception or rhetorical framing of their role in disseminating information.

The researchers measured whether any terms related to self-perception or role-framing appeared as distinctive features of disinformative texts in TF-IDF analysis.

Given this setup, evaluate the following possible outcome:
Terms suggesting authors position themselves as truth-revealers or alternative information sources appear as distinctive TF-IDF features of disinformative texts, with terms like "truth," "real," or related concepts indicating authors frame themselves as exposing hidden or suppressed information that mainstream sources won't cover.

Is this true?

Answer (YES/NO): YES